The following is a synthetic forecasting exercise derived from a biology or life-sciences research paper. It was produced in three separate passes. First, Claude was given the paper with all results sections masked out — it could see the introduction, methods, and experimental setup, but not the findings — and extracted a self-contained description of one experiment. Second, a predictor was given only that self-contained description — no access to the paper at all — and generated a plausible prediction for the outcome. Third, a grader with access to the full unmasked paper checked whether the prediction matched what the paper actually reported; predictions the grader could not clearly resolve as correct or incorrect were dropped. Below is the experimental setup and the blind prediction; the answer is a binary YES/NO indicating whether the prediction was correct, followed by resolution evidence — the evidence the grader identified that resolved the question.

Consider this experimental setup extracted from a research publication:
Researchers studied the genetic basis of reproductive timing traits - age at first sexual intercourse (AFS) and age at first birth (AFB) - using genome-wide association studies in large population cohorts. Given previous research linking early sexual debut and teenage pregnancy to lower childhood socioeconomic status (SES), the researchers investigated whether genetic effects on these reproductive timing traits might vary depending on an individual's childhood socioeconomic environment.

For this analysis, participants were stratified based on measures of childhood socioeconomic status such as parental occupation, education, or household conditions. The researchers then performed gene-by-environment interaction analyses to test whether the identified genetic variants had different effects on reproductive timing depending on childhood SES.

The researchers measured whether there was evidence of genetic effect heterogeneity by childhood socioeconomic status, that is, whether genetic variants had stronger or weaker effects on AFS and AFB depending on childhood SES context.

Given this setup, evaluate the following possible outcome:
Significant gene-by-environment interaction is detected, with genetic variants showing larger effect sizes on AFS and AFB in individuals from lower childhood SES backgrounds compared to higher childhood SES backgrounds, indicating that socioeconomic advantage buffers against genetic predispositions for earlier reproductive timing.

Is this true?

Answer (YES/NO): NO